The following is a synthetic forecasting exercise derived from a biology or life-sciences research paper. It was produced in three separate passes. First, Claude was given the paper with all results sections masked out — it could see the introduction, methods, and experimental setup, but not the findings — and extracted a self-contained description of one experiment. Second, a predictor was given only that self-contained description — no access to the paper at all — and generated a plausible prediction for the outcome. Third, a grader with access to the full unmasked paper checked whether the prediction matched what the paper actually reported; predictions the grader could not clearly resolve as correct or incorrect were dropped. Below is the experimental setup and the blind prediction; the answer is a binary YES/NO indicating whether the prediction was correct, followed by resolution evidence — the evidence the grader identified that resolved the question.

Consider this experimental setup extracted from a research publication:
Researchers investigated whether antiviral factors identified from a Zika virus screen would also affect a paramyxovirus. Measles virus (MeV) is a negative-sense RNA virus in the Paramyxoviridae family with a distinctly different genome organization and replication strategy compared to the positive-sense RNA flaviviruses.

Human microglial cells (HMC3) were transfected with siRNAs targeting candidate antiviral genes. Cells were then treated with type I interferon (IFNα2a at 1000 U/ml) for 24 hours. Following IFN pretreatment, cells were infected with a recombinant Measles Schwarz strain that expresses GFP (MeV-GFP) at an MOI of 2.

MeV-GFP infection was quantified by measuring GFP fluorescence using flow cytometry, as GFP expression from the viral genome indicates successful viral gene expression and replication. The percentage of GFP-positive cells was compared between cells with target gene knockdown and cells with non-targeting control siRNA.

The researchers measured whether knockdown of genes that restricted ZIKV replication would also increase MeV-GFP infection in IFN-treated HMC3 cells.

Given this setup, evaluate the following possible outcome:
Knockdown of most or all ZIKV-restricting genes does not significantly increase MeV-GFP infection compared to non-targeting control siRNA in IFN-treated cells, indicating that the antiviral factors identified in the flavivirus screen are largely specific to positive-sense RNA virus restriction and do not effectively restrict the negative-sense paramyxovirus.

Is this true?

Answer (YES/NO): YES